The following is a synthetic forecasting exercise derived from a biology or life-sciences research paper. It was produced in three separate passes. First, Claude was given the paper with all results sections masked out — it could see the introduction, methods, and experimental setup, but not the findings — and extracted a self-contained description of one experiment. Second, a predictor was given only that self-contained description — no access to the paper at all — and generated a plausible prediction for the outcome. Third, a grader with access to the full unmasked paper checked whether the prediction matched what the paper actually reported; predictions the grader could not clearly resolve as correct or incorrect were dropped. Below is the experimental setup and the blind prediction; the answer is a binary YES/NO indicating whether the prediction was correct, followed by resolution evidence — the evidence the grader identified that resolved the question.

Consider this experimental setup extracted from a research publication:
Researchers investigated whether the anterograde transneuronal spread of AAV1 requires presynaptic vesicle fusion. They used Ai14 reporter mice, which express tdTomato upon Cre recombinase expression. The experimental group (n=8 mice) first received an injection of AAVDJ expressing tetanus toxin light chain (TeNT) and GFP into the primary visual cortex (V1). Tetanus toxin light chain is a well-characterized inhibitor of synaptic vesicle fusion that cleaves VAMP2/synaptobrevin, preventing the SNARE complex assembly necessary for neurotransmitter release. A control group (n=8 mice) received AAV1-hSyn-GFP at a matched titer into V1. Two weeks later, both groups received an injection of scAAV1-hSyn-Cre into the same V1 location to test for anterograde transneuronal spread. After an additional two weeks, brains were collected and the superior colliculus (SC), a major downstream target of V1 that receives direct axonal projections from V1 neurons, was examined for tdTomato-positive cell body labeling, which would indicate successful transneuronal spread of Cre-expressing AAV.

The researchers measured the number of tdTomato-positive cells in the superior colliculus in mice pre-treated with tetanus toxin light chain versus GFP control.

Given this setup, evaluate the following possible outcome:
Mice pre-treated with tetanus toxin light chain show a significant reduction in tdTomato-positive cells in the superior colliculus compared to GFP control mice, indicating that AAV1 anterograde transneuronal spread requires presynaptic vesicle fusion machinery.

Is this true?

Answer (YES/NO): YES